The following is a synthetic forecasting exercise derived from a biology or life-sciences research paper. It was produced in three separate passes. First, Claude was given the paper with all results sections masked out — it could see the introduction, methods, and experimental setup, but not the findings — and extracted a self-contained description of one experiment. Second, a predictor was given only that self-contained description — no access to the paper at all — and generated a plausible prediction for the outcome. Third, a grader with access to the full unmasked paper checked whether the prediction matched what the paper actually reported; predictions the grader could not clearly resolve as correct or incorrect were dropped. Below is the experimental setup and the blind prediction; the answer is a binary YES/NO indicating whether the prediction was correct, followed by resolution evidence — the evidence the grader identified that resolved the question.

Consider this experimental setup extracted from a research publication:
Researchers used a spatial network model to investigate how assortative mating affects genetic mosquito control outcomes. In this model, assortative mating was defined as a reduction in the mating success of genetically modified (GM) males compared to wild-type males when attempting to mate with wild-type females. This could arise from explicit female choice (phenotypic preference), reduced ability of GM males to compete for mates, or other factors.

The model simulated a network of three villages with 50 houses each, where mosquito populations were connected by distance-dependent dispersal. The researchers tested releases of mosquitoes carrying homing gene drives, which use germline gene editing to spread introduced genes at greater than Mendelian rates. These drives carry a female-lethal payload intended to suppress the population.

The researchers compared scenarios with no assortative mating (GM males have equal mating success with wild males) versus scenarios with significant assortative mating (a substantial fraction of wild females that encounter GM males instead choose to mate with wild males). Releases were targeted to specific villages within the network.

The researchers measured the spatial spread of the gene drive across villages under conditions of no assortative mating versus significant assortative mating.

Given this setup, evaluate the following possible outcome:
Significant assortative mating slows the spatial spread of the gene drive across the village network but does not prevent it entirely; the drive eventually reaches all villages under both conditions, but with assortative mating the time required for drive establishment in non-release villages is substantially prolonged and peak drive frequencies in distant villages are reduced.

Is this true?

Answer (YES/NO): NO